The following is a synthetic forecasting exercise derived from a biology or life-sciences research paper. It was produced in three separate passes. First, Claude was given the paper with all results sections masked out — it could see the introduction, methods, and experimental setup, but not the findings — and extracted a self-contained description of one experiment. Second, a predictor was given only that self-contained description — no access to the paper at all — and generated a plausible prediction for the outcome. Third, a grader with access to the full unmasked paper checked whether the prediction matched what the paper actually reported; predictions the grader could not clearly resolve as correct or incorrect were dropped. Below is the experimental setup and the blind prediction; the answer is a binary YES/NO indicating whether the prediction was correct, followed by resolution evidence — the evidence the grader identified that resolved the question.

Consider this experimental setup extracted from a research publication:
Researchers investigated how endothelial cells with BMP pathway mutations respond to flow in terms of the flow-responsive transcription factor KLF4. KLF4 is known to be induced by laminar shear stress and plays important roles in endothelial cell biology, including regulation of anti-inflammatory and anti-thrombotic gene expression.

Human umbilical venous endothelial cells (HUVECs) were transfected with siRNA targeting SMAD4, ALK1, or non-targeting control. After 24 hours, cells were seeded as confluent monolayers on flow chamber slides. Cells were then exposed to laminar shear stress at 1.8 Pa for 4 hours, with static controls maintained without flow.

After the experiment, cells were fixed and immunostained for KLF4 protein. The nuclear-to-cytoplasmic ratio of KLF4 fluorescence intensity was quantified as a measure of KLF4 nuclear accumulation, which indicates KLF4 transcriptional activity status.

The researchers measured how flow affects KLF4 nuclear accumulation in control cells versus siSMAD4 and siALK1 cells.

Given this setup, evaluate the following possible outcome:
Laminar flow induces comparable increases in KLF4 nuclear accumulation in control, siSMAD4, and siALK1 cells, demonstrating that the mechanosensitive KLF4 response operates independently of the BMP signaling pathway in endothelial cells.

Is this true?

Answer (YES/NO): NO